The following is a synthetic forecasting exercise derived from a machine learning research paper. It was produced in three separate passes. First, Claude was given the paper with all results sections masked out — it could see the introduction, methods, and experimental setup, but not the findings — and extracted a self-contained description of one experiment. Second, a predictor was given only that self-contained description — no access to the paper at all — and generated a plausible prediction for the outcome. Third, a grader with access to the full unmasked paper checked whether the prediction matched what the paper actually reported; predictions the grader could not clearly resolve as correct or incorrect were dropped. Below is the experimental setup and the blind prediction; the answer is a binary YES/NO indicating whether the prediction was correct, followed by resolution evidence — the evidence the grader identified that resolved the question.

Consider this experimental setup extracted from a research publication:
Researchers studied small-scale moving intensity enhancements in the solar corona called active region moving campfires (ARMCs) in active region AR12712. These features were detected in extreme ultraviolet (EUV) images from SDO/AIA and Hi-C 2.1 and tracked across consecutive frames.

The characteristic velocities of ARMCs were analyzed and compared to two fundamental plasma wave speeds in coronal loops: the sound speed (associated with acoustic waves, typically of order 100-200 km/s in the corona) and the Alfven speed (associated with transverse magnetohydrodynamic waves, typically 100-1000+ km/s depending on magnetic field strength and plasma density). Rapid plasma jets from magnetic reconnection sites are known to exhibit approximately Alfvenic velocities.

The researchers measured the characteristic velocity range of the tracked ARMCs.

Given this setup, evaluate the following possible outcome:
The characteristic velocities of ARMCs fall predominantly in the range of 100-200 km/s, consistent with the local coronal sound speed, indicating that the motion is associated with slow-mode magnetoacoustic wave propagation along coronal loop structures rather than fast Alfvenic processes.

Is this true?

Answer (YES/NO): NO